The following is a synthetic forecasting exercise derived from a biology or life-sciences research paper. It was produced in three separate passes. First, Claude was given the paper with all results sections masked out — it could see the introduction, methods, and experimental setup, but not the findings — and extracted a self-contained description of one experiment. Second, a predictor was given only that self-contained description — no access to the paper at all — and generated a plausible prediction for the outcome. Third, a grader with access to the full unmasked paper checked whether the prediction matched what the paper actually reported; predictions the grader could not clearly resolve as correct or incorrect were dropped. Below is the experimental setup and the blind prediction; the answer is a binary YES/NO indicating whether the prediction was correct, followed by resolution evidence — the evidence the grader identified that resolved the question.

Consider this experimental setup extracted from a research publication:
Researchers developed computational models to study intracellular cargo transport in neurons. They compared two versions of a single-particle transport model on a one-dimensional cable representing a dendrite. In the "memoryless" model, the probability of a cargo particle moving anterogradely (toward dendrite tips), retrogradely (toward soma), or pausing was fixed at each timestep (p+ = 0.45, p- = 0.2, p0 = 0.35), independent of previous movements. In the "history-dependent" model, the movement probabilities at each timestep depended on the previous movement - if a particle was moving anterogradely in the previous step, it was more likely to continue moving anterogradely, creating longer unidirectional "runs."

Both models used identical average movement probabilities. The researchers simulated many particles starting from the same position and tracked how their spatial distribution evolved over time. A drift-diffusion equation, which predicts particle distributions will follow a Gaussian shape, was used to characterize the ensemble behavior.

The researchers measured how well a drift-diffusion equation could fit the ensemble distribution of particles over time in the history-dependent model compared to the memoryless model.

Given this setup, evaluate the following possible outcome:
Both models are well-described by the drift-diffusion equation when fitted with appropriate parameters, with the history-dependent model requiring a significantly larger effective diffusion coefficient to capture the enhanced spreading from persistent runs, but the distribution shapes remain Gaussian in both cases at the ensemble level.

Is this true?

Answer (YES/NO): YES